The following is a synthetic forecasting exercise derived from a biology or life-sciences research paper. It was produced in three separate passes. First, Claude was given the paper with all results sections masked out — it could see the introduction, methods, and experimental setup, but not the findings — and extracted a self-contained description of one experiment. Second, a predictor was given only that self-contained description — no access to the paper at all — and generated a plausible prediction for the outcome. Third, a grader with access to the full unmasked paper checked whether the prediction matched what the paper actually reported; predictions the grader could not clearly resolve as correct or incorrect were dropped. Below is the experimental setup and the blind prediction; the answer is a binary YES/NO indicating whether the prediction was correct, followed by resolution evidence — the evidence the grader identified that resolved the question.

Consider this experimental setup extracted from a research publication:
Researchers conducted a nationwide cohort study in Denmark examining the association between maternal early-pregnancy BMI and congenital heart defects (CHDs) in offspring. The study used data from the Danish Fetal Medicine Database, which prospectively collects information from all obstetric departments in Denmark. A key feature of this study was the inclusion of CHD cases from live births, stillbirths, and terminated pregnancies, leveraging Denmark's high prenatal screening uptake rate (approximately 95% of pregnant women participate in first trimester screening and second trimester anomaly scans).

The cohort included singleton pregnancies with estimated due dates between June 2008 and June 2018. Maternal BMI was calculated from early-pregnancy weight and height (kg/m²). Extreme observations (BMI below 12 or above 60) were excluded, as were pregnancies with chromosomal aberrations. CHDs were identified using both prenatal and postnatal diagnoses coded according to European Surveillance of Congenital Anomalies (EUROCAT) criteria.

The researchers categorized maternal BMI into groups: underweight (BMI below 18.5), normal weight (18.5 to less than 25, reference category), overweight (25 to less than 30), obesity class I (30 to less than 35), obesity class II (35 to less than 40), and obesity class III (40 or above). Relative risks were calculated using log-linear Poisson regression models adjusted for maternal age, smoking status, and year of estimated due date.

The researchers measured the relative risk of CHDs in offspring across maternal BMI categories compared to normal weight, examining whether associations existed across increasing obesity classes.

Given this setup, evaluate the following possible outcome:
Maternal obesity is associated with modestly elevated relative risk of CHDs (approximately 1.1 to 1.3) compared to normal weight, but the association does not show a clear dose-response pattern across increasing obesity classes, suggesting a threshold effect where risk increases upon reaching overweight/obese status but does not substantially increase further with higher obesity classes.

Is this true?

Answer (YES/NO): NO